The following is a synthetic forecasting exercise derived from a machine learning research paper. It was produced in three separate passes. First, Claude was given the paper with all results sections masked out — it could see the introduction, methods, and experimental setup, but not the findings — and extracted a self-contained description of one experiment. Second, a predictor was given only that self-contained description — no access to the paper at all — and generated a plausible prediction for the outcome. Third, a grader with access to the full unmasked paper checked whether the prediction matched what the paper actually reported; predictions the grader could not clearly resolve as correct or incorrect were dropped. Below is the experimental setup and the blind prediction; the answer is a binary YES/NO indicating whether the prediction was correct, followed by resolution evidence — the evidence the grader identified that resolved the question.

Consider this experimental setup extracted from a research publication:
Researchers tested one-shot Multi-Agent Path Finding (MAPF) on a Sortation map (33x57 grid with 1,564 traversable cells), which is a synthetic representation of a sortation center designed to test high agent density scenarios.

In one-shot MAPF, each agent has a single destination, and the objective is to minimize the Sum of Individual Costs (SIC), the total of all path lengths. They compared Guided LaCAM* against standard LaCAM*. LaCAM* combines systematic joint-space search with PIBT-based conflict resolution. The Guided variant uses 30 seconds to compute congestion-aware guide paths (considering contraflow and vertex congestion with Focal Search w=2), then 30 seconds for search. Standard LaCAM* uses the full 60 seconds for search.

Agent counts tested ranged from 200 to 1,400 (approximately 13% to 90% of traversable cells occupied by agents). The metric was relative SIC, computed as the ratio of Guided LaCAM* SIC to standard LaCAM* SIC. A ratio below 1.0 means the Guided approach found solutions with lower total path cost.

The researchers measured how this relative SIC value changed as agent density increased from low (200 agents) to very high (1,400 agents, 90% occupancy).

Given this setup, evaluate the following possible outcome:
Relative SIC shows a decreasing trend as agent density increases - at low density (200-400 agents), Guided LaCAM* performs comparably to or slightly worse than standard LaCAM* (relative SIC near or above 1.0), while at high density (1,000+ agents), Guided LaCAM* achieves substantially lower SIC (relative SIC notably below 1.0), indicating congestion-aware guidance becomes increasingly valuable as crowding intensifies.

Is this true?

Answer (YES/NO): NO